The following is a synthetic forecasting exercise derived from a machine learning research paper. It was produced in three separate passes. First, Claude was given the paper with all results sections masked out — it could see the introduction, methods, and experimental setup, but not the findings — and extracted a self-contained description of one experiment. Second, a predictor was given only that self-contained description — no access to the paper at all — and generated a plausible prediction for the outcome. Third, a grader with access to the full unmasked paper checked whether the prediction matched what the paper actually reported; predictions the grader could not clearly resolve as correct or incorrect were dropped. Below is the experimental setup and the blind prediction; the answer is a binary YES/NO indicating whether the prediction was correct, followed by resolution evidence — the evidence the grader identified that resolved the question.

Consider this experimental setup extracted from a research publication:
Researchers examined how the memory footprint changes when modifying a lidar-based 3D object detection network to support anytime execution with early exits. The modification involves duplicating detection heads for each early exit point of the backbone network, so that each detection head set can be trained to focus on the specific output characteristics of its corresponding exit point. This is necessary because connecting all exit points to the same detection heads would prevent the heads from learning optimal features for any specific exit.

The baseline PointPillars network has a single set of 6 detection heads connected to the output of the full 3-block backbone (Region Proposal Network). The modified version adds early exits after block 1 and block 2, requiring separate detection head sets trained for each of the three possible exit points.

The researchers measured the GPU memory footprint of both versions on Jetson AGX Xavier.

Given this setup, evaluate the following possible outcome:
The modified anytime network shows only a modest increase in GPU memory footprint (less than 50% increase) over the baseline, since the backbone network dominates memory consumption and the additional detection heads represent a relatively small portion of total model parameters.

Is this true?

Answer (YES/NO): NO